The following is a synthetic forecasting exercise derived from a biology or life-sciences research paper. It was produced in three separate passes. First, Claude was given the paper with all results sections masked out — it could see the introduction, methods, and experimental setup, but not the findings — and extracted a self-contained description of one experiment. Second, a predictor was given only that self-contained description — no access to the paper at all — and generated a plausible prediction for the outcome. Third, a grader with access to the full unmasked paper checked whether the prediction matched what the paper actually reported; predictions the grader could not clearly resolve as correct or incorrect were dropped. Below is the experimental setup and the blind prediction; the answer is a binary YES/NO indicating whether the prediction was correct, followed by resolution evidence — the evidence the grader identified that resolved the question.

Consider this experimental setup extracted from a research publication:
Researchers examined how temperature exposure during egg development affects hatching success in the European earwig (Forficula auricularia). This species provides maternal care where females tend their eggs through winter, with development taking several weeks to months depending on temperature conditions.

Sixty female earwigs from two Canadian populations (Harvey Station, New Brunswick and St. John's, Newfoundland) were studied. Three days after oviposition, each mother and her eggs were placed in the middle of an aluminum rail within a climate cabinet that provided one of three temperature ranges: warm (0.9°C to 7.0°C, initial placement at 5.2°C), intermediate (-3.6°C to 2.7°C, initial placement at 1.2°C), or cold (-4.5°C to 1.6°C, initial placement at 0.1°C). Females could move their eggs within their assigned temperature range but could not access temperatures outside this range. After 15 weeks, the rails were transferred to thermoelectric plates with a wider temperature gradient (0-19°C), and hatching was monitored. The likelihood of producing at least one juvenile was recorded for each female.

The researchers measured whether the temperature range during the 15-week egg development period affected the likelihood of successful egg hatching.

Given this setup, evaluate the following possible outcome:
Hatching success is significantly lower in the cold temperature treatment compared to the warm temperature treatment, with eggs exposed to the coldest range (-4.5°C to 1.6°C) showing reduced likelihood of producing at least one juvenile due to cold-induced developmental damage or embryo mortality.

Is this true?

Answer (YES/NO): YES